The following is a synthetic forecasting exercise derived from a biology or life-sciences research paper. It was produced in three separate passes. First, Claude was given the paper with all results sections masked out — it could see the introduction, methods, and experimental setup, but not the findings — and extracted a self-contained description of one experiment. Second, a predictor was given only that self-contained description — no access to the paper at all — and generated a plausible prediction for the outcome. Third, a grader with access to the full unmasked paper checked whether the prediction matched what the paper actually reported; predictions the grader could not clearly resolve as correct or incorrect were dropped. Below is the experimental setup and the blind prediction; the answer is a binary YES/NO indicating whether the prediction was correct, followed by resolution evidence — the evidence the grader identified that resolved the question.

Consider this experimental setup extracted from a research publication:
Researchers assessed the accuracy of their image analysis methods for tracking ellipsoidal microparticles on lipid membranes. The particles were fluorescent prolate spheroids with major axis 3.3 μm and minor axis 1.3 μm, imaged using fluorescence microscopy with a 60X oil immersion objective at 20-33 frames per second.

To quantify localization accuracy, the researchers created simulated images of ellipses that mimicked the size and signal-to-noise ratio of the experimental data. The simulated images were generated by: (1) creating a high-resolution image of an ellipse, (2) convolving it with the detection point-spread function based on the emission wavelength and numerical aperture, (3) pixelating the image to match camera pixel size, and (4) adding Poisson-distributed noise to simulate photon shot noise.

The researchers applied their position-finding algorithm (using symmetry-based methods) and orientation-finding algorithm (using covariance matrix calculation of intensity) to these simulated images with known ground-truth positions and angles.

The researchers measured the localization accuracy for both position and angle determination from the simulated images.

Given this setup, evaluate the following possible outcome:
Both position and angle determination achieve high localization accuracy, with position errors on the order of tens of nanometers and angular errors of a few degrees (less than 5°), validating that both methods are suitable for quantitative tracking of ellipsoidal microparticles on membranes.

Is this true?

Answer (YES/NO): NO